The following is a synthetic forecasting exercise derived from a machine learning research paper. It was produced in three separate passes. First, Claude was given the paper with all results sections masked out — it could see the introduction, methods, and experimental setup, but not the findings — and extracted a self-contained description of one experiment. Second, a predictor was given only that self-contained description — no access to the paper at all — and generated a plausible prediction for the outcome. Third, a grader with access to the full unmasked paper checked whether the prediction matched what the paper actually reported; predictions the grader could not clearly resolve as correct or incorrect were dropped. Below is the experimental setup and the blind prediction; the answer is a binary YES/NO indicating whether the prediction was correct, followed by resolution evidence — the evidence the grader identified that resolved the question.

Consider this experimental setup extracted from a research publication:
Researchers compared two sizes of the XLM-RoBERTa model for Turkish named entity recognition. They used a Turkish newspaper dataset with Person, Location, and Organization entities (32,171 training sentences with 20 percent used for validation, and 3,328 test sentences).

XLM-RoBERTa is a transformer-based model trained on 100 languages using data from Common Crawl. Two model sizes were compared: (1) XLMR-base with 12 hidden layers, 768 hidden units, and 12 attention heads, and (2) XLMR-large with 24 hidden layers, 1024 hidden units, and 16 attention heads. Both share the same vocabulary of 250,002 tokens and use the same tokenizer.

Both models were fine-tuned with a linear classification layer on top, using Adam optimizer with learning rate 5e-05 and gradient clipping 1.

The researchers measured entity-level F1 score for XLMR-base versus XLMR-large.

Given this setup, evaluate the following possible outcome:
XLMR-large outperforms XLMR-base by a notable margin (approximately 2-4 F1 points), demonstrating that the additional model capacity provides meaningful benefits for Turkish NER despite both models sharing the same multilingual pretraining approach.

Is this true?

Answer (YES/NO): NO